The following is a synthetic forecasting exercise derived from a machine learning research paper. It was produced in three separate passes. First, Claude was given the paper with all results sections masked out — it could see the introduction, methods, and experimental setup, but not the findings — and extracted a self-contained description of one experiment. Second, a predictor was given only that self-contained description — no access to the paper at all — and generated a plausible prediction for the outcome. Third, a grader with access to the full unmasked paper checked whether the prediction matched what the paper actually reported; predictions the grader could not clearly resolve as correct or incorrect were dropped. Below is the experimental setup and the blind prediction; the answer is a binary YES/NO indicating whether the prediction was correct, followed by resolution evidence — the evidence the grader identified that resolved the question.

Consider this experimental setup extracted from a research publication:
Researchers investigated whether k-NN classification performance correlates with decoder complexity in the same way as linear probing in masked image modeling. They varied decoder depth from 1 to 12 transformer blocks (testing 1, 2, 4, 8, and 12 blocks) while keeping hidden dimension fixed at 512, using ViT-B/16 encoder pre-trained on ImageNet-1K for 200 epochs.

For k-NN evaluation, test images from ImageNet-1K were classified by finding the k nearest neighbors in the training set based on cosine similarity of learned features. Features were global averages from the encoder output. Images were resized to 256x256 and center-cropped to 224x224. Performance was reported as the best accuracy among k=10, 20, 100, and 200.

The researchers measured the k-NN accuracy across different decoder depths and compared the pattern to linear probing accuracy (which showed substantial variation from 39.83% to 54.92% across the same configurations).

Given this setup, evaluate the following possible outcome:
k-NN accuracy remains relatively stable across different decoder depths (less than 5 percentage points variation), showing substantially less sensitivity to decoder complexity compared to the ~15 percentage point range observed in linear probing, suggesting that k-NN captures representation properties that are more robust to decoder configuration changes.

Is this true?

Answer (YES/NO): NO